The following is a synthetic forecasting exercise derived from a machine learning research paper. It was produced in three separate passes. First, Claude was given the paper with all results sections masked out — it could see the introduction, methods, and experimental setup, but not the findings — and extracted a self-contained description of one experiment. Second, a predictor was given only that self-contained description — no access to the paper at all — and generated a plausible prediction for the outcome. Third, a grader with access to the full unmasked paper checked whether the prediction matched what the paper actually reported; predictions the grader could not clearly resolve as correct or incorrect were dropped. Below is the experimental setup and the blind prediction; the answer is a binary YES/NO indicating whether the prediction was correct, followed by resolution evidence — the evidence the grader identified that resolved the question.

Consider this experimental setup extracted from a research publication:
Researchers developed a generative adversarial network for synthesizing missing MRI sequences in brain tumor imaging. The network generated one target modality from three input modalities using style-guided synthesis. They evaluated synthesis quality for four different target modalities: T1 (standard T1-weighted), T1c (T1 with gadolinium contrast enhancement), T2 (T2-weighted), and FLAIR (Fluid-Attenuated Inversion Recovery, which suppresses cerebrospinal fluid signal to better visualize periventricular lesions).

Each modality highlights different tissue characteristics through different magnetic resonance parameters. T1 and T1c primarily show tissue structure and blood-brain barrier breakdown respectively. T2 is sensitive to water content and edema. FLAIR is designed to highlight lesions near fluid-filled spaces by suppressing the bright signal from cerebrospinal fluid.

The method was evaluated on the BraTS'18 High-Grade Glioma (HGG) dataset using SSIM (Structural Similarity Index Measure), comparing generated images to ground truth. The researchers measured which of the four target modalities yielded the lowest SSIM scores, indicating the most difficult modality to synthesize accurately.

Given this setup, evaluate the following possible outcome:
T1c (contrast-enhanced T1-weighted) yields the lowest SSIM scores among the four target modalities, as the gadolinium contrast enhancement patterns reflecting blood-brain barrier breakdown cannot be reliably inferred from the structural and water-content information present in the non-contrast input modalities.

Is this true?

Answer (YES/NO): NO